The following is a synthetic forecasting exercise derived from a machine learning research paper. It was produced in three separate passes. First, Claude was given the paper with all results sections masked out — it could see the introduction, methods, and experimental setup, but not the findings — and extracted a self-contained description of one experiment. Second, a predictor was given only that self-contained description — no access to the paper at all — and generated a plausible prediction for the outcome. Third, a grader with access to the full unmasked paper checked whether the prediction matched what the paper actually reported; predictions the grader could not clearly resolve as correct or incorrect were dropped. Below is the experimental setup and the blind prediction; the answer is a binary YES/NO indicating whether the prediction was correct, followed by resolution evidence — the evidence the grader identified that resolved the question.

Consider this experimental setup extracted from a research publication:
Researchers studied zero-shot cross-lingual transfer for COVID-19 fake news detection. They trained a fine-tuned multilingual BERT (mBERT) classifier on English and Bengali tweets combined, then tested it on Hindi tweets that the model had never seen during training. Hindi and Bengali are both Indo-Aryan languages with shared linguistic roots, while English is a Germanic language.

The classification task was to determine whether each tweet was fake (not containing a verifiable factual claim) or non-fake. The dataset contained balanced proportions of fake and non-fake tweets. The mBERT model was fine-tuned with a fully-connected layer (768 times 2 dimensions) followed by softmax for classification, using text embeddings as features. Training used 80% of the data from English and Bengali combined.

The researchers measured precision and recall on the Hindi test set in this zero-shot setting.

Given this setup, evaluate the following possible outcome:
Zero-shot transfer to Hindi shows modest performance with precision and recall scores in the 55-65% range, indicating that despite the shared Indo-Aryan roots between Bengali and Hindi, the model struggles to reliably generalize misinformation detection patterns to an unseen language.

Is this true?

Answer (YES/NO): NO